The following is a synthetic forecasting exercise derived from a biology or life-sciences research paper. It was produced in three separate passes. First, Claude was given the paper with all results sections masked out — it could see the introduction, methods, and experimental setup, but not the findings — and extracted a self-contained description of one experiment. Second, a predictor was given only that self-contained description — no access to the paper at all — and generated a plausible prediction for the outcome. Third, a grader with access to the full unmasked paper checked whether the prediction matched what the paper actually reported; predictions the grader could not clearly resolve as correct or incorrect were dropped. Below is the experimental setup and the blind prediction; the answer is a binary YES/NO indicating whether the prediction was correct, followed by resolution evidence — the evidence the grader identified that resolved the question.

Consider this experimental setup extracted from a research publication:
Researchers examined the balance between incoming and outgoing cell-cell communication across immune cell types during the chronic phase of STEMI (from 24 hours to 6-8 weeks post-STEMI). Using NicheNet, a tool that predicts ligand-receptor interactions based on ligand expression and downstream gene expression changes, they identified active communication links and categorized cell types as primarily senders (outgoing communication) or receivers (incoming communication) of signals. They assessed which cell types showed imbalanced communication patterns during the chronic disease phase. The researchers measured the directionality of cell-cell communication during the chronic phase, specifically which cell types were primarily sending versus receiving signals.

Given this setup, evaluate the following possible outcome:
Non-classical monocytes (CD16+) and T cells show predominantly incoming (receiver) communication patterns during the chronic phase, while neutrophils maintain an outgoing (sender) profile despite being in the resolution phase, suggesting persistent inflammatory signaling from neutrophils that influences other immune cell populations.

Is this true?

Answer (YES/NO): NO